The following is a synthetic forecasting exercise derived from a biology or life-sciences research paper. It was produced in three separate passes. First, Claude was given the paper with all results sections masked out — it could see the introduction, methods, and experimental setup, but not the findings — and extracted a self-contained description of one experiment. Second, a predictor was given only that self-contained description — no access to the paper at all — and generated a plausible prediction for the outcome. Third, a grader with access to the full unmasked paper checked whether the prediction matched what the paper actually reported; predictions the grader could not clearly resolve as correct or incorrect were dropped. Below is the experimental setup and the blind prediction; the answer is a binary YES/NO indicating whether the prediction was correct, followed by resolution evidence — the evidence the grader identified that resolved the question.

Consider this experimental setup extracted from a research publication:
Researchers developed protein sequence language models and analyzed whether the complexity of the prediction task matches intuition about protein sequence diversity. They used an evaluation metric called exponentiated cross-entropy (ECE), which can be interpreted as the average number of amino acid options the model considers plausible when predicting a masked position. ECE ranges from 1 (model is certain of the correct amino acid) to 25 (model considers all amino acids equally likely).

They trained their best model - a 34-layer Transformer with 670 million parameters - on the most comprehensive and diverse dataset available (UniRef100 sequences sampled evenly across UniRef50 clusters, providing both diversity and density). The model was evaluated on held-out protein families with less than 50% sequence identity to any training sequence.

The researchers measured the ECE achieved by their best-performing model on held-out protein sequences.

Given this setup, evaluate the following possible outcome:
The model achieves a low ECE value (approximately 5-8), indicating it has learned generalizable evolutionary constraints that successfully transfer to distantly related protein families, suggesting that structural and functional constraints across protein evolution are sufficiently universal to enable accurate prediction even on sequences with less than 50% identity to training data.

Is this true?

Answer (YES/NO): NO